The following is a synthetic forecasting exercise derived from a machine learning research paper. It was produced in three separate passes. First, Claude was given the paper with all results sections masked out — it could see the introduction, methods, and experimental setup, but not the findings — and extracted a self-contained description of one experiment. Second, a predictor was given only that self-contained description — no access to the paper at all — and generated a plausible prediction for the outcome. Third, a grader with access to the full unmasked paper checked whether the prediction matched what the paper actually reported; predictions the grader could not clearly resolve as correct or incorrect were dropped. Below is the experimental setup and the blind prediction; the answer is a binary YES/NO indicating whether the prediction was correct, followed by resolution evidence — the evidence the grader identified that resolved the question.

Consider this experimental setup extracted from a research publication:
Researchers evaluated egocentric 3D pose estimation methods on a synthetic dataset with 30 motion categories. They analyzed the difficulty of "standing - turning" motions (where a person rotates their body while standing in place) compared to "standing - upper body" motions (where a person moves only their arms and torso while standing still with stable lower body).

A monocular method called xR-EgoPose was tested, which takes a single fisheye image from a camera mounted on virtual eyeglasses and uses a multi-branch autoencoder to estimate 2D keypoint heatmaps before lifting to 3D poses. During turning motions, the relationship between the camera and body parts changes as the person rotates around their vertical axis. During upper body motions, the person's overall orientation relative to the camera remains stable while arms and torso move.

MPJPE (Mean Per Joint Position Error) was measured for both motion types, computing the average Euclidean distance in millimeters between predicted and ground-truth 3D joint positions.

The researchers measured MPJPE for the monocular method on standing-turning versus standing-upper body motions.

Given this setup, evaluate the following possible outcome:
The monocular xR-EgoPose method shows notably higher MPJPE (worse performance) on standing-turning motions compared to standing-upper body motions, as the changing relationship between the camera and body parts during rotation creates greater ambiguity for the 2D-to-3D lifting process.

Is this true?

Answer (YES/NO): YES